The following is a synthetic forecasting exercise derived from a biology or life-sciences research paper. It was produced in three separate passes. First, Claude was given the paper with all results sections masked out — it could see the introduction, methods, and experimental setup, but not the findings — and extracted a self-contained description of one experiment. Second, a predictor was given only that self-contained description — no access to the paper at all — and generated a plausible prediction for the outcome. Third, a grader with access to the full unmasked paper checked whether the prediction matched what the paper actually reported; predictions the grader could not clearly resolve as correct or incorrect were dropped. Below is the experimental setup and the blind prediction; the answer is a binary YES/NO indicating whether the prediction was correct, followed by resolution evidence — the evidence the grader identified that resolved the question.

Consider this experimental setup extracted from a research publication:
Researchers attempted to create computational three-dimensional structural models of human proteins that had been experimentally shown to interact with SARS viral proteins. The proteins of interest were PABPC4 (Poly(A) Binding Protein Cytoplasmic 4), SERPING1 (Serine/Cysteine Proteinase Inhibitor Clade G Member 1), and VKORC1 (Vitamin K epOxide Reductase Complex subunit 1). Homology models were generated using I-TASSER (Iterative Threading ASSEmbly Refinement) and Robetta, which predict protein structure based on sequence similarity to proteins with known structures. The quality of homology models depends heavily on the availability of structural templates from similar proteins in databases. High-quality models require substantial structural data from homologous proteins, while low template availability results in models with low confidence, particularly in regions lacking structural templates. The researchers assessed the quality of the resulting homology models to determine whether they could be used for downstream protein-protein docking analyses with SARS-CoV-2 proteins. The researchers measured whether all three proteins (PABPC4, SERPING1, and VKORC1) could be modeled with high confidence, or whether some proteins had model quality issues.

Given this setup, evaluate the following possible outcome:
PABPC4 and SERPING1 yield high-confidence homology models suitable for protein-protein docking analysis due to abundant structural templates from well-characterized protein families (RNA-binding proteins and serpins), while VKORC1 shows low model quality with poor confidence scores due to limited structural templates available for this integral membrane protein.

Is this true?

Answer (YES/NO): NO